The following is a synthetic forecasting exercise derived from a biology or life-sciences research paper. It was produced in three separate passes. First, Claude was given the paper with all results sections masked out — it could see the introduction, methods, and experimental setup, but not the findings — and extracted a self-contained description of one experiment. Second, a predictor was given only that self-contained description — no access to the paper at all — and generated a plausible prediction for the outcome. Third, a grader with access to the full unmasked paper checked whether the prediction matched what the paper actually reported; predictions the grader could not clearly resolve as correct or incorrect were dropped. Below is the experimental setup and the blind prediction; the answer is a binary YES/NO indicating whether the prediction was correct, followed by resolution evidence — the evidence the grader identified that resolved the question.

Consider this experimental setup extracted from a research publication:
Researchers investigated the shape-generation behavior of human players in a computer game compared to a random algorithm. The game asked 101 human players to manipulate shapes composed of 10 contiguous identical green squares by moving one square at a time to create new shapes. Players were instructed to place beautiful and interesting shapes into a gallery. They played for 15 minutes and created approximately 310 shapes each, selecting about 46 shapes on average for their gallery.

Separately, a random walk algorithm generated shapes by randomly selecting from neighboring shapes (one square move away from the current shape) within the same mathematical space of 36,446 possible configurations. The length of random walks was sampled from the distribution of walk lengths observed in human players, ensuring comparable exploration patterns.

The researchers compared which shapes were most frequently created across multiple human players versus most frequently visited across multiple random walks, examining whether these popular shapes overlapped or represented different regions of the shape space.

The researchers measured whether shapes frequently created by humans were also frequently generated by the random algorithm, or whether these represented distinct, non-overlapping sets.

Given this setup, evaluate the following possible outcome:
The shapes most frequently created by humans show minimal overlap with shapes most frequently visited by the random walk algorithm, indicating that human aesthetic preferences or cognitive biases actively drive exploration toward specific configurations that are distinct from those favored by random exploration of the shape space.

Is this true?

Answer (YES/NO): YES